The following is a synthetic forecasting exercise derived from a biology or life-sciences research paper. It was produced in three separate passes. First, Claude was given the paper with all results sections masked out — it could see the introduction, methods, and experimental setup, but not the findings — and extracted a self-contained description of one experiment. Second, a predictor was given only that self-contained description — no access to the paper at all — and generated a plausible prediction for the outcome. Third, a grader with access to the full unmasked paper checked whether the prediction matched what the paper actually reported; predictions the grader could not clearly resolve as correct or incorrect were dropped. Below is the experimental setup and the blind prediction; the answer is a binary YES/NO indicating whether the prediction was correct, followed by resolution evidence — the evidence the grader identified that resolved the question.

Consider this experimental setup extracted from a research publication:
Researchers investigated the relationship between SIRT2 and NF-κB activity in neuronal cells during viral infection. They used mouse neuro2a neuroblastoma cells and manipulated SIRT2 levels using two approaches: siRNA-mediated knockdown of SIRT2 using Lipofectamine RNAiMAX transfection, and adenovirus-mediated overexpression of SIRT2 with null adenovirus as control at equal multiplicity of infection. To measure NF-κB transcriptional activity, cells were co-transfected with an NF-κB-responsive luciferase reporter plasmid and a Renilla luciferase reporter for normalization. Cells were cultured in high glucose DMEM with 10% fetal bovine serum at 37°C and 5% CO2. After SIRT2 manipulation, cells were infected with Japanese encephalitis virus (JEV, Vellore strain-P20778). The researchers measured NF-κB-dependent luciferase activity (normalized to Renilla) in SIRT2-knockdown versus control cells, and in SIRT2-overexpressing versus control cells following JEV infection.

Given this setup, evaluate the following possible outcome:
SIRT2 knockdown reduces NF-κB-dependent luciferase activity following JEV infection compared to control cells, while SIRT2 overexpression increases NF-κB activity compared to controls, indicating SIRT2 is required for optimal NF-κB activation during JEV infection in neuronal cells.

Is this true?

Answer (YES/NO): NO